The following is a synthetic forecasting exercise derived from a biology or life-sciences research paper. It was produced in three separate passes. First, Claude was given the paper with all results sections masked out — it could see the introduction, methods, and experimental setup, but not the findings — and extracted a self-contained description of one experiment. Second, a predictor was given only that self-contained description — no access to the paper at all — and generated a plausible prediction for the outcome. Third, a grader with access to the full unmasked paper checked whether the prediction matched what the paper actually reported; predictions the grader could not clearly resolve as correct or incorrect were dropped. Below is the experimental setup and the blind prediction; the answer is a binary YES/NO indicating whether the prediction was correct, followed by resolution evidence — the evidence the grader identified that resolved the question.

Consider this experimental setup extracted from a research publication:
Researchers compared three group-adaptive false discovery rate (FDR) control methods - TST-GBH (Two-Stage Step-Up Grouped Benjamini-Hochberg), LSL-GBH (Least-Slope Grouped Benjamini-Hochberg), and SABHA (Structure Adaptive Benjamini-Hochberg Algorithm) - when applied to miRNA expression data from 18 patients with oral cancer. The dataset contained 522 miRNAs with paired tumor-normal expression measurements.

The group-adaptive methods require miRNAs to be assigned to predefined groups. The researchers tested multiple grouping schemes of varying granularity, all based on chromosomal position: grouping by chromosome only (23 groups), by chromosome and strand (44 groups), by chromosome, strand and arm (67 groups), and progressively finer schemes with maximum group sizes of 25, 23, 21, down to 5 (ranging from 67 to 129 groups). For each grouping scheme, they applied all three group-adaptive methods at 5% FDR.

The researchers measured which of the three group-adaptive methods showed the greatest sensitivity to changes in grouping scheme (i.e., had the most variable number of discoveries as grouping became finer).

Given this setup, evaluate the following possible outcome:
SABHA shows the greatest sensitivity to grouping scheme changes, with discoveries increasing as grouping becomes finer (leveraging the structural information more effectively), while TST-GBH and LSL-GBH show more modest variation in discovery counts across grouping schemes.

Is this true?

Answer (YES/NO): NO